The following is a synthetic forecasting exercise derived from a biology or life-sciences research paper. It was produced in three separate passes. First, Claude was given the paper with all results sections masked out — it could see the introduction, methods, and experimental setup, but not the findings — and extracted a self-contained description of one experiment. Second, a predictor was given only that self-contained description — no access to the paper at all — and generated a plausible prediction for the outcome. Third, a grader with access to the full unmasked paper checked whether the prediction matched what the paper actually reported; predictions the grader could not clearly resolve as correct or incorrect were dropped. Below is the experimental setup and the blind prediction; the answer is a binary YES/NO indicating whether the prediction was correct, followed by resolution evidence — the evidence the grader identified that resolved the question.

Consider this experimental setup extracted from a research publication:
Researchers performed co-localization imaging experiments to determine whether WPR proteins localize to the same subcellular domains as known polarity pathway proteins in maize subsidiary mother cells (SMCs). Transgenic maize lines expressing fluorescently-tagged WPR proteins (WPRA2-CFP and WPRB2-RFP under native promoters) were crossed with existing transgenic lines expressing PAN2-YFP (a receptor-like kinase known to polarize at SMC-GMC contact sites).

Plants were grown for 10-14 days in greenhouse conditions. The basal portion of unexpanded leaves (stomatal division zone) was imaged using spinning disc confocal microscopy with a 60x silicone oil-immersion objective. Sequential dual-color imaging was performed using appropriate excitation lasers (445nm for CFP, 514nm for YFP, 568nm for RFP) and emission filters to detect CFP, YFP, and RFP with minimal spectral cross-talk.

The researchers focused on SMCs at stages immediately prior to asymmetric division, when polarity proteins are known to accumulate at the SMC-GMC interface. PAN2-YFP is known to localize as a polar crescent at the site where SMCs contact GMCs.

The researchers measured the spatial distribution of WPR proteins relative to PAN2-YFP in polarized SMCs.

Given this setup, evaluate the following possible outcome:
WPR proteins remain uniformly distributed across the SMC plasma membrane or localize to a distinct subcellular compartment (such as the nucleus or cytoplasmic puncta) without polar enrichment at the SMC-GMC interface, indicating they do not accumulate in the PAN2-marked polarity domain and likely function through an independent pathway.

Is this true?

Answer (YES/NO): NO